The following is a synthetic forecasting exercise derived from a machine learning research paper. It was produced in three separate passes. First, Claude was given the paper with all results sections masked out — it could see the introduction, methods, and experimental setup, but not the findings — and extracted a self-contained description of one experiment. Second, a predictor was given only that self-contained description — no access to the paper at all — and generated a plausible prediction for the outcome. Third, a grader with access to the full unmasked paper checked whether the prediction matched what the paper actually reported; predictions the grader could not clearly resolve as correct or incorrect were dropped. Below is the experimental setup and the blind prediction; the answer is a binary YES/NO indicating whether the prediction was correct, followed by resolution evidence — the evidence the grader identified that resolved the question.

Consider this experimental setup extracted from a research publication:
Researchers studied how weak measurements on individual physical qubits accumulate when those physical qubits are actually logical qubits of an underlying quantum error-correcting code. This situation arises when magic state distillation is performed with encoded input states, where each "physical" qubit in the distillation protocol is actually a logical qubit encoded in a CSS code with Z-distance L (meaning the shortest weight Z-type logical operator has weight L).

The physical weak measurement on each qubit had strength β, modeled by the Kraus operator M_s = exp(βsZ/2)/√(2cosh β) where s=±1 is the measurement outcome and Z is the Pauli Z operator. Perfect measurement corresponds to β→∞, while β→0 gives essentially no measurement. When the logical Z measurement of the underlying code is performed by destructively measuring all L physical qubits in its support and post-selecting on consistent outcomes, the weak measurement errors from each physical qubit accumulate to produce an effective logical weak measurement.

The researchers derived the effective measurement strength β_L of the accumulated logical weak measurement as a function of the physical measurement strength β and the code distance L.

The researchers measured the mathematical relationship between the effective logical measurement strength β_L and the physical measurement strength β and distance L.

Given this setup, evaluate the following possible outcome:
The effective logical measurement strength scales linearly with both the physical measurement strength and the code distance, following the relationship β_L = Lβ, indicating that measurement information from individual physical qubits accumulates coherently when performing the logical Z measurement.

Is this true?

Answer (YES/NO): NO